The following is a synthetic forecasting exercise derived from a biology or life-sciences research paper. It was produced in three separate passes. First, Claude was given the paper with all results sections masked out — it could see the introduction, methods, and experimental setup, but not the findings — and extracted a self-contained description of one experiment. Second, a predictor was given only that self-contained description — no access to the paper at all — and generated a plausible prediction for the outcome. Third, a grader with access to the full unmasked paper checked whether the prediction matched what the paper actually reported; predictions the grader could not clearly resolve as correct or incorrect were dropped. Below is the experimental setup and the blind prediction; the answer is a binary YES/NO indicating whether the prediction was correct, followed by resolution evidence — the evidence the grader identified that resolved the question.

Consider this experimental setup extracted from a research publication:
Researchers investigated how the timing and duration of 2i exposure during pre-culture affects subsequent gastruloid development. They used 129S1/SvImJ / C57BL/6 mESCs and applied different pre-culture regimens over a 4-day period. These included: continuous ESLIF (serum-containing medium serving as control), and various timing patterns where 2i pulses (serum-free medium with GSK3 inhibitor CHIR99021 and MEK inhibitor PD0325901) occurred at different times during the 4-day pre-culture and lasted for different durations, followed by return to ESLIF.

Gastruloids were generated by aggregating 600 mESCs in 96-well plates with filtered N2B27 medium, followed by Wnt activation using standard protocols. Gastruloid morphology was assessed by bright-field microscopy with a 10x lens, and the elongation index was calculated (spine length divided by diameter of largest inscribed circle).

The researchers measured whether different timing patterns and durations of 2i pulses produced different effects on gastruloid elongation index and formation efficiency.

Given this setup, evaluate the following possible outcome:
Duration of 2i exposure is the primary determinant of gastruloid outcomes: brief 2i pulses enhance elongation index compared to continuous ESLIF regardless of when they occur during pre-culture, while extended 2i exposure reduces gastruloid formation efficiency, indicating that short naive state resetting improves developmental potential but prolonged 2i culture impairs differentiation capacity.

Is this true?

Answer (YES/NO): NO